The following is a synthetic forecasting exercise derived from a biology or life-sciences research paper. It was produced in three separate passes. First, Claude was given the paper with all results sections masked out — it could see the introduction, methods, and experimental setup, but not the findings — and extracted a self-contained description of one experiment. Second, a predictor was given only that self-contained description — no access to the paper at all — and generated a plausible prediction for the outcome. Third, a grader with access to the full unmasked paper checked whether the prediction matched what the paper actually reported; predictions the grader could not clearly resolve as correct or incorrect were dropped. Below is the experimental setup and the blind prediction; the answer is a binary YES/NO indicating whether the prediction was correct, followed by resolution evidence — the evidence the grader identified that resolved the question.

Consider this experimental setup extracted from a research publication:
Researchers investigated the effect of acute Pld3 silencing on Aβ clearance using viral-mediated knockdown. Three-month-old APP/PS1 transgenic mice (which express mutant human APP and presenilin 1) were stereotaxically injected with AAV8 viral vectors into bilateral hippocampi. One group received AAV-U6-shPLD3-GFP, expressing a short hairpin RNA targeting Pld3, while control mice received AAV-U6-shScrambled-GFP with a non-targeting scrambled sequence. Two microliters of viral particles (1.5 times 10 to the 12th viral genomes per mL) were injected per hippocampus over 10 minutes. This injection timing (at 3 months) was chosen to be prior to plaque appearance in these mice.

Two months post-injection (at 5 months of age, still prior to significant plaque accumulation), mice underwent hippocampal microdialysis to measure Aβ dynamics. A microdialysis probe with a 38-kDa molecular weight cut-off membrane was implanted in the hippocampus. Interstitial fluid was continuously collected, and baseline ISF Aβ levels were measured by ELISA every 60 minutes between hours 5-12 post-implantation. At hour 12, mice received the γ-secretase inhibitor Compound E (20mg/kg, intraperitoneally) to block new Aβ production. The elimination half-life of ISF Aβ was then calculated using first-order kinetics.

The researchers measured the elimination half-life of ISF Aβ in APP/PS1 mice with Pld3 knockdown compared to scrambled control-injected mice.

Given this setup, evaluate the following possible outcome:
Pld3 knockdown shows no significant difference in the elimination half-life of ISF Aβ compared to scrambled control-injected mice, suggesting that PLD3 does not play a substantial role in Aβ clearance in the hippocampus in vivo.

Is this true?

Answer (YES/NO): NO